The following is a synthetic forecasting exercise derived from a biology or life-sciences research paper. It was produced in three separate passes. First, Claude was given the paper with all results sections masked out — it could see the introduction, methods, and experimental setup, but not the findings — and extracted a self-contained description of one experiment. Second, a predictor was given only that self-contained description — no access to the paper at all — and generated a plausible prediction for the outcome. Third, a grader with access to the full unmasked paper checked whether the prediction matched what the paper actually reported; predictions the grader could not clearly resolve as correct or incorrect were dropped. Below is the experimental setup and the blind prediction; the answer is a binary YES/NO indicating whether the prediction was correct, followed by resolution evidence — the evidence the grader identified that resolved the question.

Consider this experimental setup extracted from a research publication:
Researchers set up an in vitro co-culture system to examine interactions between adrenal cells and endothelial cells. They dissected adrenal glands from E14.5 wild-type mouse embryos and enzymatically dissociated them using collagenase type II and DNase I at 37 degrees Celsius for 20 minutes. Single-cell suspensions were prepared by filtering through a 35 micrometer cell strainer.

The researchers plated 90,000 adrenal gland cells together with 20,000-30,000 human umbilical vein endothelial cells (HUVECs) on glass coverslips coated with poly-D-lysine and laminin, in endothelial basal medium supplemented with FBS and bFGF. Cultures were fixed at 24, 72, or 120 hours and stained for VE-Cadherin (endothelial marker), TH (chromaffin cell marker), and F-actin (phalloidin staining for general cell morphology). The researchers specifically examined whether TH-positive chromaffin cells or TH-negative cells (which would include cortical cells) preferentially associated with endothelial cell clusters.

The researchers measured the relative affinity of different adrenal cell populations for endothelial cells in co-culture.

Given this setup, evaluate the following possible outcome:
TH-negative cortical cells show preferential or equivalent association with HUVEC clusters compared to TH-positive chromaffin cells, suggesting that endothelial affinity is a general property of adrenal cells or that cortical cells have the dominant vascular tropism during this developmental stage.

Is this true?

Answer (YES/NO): YES